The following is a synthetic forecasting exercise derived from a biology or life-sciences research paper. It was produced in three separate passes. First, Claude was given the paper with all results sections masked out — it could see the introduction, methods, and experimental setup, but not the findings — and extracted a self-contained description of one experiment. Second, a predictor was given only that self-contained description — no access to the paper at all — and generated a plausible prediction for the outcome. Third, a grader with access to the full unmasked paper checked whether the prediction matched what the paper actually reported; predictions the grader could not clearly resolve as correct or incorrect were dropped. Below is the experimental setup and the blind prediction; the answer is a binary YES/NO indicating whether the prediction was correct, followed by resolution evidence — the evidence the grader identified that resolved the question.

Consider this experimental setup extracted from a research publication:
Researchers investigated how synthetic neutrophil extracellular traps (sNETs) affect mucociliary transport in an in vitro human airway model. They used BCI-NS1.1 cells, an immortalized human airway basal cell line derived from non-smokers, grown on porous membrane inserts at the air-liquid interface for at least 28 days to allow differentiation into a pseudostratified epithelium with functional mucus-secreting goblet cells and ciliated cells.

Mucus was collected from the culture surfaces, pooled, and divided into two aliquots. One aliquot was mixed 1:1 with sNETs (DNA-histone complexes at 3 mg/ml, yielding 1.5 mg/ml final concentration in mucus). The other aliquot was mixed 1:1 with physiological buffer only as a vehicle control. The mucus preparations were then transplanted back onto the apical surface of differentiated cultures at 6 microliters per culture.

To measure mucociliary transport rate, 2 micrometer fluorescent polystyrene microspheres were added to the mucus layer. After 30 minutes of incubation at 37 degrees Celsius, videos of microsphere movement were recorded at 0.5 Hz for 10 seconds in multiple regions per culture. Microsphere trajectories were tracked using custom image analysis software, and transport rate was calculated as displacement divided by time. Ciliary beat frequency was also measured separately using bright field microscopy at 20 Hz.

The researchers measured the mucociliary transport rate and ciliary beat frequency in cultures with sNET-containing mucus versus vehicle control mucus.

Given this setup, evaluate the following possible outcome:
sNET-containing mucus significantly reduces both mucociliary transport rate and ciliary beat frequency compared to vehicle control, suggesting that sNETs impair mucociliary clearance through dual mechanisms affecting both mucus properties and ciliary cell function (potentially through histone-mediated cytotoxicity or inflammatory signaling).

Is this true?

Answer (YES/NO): NO